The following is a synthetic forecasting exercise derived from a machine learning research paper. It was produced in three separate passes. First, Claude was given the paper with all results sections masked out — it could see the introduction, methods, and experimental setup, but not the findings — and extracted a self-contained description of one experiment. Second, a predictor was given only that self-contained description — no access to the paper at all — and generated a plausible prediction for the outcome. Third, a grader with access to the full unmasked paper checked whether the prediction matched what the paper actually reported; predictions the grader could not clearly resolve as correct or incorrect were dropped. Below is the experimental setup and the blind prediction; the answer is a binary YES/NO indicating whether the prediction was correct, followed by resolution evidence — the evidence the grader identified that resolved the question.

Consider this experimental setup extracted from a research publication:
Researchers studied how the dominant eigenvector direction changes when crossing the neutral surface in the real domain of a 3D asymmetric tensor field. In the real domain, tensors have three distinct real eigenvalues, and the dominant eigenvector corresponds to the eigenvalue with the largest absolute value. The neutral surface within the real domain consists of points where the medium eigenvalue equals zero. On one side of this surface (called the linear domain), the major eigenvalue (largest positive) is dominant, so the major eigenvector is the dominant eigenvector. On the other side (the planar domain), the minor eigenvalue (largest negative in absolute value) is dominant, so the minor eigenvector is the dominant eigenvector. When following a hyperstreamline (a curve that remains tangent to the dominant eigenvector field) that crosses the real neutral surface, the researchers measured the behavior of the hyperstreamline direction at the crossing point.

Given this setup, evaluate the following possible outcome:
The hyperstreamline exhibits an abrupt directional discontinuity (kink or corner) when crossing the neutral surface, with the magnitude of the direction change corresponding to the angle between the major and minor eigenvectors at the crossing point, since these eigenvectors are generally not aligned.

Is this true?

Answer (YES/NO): YES